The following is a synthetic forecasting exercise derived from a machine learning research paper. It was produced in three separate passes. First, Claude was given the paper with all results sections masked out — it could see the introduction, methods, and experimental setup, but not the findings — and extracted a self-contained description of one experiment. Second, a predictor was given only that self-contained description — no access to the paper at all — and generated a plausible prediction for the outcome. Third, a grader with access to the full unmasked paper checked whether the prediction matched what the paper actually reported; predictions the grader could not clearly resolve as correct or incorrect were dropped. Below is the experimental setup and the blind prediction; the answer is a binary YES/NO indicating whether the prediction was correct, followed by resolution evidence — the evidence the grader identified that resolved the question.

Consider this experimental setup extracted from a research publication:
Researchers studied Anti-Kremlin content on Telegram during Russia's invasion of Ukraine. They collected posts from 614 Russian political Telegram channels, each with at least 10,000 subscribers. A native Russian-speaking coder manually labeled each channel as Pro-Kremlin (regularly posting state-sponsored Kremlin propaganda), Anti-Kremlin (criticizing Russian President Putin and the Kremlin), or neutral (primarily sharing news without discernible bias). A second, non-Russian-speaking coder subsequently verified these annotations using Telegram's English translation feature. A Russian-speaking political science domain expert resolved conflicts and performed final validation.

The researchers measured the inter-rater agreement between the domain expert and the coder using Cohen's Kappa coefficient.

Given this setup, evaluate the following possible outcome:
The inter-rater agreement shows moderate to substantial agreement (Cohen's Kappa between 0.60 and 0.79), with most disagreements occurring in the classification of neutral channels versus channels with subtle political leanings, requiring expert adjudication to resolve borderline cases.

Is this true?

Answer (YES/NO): NO